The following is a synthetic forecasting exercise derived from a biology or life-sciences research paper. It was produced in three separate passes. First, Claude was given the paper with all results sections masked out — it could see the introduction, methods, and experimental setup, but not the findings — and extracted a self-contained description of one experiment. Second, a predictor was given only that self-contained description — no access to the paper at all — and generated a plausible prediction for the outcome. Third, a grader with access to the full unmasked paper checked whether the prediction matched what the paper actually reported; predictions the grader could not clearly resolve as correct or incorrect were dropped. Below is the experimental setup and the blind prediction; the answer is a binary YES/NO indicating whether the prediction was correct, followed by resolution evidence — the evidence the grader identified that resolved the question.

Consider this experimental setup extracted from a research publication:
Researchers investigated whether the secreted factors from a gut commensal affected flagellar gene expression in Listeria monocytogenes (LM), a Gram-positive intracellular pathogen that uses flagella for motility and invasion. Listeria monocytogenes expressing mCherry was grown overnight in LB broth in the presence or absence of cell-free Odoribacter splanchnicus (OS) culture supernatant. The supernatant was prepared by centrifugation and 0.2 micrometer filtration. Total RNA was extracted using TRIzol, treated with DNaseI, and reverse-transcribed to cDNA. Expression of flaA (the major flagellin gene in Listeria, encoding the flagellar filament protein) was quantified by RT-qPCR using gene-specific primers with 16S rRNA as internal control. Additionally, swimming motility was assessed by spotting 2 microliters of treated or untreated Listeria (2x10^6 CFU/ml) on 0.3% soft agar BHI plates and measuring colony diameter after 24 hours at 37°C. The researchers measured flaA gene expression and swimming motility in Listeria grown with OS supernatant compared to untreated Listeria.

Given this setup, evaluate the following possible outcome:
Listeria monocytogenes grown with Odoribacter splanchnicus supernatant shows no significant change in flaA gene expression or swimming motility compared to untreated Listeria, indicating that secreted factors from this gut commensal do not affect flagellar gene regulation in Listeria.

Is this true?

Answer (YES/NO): NO